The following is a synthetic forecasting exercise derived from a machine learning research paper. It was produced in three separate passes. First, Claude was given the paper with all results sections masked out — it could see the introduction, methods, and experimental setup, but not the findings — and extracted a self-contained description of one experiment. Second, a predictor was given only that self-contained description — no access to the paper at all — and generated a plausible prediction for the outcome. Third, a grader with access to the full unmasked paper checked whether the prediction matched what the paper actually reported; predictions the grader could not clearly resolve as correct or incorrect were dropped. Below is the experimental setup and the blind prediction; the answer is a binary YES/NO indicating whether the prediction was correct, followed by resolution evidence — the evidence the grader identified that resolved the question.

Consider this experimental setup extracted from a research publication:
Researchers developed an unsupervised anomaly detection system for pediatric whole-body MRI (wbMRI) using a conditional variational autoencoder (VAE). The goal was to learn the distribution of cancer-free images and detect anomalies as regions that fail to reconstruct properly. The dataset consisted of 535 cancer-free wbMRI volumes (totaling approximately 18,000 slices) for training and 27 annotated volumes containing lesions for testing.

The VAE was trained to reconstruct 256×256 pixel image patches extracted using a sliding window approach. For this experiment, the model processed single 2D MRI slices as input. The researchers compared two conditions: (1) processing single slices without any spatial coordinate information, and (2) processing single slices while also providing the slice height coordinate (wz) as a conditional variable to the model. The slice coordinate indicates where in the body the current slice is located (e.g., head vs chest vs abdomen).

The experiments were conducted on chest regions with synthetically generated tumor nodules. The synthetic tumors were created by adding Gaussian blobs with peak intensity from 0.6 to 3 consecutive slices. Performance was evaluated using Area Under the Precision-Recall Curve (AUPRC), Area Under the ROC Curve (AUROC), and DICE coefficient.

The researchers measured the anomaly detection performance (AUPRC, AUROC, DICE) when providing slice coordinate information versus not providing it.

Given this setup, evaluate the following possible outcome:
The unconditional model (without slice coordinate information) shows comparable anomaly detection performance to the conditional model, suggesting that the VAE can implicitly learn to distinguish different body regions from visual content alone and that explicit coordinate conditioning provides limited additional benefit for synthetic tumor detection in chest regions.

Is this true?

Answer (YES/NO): NO